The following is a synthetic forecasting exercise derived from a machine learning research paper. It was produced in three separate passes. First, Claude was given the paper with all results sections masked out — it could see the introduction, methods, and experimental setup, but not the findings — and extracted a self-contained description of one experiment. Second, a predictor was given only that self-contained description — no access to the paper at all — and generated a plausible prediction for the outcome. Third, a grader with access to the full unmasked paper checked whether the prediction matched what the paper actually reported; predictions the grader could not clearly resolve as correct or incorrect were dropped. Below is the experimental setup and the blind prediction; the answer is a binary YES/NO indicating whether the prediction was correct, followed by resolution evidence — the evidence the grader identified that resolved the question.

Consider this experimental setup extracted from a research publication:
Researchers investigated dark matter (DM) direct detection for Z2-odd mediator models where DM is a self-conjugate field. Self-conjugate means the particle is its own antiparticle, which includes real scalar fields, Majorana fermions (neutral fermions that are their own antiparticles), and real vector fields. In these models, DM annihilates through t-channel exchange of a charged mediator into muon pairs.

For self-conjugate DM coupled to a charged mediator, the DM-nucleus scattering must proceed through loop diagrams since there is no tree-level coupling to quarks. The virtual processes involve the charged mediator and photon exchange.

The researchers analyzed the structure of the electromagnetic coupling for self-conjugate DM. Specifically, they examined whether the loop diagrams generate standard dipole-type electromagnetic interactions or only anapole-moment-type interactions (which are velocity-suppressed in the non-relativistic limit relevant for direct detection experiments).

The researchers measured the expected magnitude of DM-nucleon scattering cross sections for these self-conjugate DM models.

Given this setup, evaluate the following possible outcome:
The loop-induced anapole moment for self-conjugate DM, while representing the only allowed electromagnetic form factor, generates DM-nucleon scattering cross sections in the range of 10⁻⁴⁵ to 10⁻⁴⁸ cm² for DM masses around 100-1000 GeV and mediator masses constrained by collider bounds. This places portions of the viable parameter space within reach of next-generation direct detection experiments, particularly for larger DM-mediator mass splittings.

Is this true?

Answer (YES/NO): NO